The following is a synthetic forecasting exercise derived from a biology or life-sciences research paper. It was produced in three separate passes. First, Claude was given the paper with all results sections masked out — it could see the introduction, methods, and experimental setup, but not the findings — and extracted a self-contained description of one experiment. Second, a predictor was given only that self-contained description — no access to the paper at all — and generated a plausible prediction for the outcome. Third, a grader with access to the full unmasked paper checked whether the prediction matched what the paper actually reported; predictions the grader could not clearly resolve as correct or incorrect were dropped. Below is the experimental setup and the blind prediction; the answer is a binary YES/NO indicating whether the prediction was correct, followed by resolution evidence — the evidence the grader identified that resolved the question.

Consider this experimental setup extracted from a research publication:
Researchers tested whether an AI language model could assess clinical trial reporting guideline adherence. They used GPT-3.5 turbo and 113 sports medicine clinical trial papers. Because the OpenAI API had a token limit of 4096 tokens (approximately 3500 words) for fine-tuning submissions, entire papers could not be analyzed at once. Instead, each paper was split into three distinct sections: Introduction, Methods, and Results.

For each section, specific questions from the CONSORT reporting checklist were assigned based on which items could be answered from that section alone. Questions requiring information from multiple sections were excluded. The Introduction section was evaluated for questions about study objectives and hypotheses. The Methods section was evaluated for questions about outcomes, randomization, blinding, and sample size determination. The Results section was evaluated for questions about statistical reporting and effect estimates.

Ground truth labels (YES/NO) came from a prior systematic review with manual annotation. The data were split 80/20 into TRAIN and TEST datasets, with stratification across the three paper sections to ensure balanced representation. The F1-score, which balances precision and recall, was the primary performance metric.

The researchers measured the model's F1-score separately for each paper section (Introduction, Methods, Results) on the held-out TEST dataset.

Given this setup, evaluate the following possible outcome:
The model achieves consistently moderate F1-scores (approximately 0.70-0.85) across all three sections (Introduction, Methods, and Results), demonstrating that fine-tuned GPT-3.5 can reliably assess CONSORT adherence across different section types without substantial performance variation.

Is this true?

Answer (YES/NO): NO